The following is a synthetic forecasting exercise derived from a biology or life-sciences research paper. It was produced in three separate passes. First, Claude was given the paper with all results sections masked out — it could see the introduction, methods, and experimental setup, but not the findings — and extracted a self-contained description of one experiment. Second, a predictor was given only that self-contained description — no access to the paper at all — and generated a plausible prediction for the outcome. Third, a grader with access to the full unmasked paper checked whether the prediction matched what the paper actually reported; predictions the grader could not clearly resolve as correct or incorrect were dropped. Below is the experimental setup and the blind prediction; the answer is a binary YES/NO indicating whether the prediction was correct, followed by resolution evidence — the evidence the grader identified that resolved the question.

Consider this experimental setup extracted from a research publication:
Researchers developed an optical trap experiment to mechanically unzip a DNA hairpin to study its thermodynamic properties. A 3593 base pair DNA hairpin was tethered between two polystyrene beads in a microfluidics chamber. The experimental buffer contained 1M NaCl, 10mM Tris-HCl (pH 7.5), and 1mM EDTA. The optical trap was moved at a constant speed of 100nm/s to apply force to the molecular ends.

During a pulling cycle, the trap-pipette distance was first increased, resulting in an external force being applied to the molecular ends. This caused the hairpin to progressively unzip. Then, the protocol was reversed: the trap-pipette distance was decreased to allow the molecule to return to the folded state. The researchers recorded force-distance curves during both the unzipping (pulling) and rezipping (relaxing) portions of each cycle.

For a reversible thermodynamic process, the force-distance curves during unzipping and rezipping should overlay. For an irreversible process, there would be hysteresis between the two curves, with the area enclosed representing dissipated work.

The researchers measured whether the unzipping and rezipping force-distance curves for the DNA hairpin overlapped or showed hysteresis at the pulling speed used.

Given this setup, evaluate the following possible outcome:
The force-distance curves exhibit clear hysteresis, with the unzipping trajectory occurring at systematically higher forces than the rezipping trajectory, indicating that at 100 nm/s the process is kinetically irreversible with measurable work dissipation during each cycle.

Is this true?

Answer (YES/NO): NO